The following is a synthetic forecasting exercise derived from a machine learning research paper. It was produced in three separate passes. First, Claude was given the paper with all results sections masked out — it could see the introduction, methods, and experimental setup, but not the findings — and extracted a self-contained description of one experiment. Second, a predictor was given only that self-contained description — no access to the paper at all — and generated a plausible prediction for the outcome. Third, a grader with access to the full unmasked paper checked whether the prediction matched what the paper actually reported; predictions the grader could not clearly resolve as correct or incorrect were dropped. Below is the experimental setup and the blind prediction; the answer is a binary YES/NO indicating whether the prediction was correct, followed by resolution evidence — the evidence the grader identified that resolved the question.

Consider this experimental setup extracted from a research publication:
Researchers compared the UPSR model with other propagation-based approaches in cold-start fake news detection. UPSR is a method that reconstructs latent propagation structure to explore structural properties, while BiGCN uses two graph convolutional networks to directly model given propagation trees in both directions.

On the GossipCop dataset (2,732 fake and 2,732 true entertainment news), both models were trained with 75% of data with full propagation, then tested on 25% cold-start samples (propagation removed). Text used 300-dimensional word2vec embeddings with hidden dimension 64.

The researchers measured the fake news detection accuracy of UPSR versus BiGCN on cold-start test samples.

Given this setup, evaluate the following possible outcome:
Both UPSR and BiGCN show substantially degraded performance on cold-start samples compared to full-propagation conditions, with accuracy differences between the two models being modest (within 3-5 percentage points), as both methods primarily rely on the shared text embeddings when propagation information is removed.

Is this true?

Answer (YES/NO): NO